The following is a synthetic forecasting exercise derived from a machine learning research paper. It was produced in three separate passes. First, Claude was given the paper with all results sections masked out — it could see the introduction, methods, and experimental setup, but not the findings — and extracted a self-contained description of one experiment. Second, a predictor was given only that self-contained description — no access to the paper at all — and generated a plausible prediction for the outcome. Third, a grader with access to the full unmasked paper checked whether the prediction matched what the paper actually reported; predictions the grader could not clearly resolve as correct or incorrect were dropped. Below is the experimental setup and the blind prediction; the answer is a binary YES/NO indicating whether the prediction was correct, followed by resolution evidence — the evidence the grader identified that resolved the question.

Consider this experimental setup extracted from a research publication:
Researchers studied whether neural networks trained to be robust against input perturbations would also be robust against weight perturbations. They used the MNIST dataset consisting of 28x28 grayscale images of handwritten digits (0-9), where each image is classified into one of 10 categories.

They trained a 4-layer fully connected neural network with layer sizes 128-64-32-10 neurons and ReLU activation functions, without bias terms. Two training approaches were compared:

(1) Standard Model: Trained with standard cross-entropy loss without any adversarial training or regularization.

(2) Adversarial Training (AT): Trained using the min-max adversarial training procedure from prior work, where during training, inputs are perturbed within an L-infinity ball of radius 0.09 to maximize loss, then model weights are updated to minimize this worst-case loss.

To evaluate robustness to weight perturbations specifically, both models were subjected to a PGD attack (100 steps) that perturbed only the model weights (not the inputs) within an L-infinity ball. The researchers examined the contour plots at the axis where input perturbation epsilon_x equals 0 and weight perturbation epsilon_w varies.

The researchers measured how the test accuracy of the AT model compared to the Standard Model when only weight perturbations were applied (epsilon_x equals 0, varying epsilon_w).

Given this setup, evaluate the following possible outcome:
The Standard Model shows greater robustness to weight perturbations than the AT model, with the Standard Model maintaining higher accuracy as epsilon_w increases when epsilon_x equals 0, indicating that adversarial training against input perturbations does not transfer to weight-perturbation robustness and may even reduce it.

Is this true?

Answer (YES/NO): YES